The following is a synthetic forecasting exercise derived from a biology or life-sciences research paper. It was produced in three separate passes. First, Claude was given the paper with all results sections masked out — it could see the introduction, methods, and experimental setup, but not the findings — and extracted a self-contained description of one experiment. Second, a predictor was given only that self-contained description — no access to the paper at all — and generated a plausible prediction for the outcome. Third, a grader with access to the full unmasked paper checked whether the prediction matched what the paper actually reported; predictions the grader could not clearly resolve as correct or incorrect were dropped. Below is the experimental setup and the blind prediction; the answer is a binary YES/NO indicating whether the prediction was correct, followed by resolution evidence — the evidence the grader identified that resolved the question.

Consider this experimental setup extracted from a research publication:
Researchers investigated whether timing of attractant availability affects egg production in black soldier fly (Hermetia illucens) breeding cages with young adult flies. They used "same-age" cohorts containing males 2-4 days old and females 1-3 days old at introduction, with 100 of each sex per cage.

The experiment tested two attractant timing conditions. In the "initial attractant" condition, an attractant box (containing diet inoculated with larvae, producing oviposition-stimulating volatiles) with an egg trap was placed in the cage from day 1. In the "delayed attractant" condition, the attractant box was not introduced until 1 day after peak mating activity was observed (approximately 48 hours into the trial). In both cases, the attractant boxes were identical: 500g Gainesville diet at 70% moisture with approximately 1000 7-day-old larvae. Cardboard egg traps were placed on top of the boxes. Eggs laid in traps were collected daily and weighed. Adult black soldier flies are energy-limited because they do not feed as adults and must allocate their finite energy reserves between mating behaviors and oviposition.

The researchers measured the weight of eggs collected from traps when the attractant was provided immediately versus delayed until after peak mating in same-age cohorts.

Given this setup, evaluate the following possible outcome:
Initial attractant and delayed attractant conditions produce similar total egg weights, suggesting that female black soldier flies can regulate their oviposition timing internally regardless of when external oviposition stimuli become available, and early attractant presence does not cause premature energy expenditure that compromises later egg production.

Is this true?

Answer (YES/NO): NO